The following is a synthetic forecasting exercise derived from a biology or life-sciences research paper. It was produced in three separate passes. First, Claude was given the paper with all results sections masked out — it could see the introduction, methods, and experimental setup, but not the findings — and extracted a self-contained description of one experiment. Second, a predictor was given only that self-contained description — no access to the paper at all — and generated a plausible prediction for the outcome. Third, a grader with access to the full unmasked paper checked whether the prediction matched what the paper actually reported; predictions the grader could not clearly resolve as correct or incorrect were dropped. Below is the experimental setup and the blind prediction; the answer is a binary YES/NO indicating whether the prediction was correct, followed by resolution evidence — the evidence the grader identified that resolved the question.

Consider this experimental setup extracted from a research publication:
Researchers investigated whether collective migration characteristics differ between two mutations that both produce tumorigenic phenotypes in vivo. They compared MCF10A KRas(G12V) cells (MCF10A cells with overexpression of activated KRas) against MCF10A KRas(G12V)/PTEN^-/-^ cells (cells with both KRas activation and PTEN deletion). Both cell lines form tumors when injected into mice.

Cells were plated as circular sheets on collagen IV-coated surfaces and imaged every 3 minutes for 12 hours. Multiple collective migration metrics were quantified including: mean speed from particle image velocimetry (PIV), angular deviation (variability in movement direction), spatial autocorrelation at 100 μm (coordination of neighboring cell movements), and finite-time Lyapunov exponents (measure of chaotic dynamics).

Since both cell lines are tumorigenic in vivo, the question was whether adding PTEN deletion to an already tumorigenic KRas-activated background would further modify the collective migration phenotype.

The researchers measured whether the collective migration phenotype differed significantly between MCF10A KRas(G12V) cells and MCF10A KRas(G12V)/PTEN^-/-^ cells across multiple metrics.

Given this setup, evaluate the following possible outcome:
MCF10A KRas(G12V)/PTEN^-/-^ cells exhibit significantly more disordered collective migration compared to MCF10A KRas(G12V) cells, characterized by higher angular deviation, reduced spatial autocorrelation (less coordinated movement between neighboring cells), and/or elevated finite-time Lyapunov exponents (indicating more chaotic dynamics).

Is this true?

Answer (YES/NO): NO